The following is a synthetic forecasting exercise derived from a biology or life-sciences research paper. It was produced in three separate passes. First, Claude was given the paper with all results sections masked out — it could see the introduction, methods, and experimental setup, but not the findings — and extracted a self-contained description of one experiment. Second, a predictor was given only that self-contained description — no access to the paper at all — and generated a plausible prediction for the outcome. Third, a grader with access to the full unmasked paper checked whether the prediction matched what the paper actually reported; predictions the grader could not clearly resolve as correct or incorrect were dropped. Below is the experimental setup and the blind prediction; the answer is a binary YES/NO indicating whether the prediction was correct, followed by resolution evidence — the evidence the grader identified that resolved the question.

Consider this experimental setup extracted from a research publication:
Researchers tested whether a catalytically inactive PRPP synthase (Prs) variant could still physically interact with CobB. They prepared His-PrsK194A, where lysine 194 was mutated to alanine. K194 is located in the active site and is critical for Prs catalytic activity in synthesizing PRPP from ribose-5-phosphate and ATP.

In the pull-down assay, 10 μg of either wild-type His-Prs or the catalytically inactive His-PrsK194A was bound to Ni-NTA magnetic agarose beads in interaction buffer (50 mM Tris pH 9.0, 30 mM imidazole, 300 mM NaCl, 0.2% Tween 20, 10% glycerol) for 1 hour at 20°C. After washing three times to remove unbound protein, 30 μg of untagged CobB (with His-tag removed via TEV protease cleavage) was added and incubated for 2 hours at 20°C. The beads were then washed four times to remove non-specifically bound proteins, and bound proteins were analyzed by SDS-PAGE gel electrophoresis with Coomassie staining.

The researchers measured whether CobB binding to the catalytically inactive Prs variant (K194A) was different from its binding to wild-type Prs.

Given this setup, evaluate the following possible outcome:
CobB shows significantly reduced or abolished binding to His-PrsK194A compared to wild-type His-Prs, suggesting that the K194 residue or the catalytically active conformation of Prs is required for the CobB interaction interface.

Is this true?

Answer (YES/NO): NO